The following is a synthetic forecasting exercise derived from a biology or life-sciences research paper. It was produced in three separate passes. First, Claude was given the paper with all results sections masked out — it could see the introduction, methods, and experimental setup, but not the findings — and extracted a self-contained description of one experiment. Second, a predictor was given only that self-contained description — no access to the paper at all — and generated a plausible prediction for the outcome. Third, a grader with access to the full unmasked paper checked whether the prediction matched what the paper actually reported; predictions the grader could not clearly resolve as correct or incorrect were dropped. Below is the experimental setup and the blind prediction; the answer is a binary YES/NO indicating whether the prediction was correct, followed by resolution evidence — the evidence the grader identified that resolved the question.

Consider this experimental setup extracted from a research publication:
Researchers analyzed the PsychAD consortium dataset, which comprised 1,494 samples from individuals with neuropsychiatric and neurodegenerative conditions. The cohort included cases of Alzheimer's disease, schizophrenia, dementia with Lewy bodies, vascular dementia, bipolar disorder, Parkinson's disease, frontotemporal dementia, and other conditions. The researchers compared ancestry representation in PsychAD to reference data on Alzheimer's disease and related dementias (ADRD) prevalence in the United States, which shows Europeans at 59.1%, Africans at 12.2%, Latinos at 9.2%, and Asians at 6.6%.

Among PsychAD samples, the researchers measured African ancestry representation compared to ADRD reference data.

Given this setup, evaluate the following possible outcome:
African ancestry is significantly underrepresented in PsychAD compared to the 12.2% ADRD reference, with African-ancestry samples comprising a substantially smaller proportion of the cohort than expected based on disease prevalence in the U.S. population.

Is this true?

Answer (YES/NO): NO